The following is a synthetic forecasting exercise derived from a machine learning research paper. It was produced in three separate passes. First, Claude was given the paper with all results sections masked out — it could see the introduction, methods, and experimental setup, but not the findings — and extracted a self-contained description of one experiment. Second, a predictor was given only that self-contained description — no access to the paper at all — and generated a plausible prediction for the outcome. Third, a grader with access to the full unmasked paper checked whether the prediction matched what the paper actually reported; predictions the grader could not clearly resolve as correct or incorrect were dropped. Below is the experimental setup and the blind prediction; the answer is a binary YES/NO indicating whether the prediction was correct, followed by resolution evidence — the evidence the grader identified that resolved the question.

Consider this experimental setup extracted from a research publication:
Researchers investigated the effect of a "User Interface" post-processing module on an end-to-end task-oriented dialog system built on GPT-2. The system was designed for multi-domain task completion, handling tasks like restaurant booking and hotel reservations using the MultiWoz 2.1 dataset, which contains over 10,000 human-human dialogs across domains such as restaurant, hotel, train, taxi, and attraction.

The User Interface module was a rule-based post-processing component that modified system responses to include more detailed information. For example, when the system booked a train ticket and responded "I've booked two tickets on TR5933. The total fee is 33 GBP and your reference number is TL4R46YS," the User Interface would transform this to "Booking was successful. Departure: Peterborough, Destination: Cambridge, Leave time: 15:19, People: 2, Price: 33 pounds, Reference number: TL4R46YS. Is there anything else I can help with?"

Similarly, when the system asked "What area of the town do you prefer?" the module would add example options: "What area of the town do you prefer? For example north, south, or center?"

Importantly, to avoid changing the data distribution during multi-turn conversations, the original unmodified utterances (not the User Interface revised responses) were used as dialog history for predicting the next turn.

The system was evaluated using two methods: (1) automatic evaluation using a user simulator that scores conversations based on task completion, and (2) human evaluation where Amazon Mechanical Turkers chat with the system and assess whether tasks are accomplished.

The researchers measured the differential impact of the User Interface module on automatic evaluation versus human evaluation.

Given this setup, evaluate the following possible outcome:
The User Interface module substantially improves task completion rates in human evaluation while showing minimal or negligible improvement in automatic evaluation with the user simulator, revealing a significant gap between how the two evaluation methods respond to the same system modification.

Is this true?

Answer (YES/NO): YES